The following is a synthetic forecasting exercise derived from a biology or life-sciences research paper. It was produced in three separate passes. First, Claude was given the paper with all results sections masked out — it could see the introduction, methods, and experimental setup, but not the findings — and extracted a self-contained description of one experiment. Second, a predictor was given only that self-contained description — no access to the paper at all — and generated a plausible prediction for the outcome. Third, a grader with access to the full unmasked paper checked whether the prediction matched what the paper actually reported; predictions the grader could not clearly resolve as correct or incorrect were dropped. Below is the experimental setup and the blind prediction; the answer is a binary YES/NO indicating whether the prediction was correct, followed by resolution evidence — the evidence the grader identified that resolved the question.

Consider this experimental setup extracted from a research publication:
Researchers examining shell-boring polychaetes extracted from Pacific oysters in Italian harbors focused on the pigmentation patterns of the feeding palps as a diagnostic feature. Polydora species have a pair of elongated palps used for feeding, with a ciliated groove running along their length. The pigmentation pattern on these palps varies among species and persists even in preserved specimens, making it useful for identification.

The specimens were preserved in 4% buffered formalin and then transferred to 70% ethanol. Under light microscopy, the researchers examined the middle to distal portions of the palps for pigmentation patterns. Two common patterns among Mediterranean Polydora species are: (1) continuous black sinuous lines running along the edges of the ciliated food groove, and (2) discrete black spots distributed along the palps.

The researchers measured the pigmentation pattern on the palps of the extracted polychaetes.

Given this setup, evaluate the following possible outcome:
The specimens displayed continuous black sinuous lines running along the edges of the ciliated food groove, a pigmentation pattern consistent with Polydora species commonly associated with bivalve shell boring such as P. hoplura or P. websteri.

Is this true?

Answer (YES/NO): YES